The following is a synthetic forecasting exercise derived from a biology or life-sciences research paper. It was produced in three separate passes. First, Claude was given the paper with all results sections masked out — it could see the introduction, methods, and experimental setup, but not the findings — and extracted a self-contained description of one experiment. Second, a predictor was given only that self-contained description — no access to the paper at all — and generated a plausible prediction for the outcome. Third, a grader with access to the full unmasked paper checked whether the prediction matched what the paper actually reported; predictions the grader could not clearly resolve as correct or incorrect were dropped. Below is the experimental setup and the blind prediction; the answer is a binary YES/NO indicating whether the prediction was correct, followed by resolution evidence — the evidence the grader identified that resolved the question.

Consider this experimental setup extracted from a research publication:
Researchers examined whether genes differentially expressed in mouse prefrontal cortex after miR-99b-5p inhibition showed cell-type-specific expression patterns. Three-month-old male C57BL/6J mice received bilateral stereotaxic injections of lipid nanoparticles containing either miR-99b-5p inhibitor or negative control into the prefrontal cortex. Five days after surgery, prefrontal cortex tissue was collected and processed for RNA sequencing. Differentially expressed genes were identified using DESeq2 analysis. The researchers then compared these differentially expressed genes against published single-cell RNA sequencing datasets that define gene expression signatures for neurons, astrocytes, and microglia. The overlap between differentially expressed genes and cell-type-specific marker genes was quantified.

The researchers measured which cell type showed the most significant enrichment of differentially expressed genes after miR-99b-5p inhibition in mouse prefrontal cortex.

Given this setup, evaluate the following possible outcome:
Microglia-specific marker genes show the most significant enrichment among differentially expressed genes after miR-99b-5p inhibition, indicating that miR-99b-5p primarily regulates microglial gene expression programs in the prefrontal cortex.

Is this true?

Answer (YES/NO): YES